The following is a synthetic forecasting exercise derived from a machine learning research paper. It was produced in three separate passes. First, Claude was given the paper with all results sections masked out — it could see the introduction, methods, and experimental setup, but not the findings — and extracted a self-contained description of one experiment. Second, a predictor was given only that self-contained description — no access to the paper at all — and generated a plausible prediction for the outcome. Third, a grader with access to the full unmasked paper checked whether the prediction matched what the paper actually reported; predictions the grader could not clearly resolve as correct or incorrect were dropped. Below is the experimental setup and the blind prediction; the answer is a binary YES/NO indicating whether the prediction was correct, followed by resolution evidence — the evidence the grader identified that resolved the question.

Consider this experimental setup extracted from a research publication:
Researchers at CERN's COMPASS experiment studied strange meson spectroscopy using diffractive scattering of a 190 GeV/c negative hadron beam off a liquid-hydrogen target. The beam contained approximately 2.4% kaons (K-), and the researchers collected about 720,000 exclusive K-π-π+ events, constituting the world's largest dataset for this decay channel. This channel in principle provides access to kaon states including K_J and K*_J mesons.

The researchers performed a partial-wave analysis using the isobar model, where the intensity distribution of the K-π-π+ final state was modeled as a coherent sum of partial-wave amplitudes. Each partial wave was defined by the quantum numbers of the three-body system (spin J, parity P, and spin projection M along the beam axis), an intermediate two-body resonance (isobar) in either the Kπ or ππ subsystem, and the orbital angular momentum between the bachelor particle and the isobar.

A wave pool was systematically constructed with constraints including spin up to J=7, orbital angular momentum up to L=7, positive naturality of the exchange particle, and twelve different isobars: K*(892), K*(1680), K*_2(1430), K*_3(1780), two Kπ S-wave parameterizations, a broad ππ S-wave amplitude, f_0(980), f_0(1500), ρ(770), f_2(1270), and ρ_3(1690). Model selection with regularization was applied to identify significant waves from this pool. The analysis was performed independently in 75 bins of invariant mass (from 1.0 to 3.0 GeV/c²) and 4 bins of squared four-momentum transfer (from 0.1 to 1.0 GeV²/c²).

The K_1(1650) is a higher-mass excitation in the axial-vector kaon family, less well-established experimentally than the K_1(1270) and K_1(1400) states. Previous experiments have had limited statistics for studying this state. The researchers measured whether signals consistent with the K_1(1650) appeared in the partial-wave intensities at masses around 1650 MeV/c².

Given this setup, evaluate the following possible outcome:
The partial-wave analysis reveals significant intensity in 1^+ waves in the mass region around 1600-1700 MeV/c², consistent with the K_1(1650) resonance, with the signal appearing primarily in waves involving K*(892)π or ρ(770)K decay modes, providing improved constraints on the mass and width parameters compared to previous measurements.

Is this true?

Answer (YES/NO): NO